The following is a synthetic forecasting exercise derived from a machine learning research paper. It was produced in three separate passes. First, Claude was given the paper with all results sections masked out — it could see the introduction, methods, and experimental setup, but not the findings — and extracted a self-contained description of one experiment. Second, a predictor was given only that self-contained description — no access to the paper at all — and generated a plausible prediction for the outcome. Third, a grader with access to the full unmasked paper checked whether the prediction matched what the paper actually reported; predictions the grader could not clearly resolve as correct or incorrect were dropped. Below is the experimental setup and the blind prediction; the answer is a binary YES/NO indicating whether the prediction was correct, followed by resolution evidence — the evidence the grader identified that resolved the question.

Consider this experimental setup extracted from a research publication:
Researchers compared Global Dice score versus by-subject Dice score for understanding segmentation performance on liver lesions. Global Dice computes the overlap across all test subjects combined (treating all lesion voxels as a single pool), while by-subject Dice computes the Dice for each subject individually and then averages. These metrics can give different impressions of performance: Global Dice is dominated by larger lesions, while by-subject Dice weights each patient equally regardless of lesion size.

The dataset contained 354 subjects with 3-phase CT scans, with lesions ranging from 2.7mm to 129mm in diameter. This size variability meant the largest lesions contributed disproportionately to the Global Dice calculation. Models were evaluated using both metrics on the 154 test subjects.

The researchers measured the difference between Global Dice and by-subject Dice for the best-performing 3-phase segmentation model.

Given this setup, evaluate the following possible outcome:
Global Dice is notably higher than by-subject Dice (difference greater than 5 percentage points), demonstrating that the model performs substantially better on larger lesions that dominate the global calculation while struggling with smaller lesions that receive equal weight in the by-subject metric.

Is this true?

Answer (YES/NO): YES